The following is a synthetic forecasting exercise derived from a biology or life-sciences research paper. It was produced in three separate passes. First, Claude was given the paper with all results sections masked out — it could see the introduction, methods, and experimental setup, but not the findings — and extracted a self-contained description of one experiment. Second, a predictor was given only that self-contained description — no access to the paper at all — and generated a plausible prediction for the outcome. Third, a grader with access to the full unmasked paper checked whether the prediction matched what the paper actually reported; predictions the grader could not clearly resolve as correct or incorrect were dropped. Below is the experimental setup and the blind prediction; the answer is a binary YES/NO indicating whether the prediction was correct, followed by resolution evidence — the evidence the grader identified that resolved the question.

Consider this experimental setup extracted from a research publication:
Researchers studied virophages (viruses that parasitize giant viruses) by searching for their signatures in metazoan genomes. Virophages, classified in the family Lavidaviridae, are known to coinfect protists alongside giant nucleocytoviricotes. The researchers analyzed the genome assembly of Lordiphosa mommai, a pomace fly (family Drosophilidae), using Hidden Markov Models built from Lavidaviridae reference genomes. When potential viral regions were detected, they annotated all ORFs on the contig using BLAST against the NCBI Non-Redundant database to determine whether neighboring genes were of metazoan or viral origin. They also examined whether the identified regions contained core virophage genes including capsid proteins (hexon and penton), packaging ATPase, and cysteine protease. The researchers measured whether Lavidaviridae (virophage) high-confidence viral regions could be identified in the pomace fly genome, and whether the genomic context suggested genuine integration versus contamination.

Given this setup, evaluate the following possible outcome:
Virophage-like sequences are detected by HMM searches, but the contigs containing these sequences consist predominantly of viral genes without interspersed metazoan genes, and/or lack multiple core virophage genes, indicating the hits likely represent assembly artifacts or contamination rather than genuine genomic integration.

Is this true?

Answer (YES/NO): NO